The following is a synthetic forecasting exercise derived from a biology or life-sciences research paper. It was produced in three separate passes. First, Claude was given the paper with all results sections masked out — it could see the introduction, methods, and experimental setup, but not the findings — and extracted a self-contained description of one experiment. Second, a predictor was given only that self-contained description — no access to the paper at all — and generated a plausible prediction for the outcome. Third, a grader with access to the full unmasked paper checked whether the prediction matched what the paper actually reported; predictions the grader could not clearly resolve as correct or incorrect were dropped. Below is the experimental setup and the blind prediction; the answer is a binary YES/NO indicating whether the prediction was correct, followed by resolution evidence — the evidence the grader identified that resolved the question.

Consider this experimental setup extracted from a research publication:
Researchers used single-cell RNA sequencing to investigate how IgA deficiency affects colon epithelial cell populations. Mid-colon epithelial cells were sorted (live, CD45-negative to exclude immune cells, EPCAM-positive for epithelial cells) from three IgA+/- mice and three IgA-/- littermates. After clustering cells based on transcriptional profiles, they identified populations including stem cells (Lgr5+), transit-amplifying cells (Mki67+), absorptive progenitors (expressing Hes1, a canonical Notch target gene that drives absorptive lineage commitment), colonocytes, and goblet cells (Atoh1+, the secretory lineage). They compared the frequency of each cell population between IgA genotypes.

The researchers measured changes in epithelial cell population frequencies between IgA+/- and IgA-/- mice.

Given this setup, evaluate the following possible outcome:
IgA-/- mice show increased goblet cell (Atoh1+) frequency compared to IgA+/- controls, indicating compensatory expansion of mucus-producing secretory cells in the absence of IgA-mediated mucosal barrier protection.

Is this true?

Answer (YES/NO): NO